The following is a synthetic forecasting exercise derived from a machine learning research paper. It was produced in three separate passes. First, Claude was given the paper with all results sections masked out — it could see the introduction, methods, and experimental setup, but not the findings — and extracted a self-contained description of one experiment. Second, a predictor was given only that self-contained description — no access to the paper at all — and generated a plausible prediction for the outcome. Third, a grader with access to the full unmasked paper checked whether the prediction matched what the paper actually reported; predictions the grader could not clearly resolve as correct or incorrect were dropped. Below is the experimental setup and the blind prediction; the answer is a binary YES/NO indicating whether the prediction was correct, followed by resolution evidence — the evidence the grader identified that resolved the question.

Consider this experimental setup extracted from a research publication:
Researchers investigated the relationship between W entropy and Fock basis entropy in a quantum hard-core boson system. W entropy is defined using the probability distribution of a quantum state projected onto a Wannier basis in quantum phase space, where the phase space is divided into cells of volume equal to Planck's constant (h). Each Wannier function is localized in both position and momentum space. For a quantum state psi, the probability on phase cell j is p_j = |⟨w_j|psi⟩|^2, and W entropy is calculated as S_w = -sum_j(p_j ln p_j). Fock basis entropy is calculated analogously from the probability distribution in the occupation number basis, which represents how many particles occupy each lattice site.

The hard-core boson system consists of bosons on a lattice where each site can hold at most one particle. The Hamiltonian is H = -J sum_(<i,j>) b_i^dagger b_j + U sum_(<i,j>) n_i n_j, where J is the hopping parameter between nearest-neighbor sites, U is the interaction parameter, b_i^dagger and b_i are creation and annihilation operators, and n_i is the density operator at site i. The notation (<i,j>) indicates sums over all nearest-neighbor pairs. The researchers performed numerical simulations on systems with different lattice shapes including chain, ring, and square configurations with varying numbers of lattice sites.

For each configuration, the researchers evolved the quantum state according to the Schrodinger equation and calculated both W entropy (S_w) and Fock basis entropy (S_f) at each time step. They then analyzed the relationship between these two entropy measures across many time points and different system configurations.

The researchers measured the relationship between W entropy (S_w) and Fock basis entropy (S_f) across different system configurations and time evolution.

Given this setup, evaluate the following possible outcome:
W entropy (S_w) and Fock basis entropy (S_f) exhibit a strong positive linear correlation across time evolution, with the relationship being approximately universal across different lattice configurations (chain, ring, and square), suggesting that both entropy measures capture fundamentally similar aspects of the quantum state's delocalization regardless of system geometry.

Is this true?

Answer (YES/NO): YES